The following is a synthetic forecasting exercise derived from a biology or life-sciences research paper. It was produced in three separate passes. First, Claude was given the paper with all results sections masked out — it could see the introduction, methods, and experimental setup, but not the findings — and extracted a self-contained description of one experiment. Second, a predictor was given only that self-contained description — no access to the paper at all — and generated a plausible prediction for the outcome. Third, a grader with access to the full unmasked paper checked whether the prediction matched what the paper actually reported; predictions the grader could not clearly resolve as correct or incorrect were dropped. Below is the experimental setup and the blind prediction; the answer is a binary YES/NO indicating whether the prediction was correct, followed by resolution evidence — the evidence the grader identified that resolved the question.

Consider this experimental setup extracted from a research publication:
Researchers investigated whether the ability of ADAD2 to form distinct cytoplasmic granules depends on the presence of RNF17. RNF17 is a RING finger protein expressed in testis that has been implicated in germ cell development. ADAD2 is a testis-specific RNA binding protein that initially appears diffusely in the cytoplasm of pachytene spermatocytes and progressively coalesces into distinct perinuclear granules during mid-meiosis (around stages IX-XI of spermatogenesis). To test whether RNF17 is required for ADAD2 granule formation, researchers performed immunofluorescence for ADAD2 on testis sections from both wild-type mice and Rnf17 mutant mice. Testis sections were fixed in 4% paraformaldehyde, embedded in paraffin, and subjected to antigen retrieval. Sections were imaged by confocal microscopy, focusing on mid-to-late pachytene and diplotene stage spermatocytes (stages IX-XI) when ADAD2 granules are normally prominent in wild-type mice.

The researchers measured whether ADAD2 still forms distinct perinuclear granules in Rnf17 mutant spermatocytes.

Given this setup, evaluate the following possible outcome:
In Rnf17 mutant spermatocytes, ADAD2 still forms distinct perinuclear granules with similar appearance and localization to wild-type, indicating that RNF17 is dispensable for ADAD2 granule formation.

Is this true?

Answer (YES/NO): NO